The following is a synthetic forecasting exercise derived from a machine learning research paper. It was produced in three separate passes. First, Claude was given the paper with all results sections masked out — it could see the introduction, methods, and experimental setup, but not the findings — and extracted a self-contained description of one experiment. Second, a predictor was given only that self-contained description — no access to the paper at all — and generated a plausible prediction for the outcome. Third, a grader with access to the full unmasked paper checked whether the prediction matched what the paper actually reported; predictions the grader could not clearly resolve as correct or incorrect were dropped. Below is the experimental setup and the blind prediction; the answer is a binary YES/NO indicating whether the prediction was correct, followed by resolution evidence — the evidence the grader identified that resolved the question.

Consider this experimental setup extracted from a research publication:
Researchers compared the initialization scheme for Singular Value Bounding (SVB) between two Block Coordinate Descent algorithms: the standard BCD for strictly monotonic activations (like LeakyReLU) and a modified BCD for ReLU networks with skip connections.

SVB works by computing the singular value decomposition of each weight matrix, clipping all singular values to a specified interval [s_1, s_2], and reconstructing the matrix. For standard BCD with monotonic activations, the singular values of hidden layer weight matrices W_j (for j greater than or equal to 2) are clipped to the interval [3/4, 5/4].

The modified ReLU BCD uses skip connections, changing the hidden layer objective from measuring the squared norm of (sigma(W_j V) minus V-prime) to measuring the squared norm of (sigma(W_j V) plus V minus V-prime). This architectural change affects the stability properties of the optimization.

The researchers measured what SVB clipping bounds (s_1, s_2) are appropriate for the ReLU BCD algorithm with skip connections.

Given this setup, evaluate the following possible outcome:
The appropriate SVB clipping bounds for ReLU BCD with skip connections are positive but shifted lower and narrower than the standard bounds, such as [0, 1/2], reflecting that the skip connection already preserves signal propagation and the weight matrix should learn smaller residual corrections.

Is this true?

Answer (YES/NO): NO